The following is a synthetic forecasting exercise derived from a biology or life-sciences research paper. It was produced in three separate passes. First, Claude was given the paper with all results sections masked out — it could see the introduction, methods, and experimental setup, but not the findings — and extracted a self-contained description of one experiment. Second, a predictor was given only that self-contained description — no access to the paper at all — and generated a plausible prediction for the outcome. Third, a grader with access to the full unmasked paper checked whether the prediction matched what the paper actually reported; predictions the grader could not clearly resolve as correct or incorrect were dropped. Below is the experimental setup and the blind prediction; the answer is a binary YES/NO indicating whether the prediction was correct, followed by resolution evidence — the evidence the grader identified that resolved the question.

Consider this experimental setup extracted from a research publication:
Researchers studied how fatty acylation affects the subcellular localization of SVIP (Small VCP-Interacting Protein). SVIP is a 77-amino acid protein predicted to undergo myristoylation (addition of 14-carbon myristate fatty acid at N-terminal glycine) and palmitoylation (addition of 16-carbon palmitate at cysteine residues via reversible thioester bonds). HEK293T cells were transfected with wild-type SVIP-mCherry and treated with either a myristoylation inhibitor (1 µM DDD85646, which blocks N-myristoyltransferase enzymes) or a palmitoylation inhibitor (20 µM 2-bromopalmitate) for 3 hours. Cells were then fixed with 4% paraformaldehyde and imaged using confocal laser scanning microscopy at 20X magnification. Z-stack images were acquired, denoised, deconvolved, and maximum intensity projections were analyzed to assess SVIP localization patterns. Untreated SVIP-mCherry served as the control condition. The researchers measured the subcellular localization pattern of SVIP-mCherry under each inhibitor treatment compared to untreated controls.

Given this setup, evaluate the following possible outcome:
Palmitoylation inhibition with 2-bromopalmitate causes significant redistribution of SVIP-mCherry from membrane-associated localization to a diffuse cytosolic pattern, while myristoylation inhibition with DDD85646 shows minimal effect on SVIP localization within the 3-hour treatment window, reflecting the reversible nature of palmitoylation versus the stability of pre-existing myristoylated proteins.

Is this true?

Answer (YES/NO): NO